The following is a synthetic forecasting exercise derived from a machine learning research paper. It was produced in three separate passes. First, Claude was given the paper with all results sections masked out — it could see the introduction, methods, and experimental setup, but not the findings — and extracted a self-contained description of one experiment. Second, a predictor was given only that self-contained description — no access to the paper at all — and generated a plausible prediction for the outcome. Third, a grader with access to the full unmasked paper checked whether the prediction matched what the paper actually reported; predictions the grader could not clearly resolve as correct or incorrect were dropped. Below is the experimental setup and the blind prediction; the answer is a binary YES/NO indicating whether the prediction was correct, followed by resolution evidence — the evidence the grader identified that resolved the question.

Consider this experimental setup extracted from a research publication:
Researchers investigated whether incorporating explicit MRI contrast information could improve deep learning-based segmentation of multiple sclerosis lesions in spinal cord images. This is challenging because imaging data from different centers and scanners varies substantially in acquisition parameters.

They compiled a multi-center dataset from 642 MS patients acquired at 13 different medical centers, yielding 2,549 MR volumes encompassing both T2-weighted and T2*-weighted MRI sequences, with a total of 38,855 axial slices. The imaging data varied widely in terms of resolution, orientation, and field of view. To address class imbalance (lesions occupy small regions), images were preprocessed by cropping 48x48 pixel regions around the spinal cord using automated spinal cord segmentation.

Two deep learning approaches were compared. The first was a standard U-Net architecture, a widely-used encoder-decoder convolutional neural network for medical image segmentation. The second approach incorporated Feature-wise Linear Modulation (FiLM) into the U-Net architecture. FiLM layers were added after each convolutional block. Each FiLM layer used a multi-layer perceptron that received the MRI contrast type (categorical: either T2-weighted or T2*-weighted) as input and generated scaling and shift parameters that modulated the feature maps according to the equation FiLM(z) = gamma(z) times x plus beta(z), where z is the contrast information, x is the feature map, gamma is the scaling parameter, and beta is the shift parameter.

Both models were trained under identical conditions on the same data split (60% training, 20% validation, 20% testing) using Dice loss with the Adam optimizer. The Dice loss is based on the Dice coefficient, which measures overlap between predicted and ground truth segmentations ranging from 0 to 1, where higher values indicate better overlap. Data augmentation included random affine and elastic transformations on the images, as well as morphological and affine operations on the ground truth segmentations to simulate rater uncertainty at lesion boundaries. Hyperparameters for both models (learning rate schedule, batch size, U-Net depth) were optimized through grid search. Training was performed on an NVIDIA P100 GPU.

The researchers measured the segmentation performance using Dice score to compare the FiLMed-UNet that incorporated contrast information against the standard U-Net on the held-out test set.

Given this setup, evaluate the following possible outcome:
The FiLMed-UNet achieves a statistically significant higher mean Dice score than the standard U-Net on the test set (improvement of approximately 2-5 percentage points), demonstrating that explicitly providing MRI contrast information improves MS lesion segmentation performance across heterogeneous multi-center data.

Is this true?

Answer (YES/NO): NO